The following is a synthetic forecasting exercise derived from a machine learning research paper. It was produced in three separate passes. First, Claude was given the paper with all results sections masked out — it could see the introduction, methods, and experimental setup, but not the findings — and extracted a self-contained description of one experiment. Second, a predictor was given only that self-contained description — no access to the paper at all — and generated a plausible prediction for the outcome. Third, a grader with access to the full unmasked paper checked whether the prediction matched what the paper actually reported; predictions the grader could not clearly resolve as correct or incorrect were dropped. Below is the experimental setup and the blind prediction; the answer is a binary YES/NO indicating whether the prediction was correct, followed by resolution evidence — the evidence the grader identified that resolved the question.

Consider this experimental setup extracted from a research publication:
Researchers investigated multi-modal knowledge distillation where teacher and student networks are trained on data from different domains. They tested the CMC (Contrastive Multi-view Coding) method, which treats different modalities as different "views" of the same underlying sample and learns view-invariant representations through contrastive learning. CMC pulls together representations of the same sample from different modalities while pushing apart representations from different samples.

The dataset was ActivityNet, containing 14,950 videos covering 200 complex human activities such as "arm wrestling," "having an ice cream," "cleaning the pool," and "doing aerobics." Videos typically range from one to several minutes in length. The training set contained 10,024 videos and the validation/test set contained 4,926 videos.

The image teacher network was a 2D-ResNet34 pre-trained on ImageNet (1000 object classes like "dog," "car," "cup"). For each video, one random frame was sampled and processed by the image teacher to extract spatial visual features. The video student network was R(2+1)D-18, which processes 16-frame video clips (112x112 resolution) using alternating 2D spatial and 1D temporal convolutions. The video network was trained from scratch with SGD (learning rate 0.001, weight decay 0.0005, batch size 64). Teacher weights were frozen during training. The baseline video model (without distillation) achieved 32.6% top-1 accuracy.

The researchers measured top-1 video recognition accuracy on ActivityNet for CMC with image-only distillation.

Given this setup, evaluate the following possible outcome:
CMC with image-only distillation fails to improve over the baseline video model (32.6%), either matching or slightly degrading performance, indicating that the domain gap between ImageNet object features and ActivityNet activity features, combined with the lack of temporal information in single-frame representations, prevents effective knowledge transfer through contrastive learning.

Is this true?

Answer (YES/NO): NO